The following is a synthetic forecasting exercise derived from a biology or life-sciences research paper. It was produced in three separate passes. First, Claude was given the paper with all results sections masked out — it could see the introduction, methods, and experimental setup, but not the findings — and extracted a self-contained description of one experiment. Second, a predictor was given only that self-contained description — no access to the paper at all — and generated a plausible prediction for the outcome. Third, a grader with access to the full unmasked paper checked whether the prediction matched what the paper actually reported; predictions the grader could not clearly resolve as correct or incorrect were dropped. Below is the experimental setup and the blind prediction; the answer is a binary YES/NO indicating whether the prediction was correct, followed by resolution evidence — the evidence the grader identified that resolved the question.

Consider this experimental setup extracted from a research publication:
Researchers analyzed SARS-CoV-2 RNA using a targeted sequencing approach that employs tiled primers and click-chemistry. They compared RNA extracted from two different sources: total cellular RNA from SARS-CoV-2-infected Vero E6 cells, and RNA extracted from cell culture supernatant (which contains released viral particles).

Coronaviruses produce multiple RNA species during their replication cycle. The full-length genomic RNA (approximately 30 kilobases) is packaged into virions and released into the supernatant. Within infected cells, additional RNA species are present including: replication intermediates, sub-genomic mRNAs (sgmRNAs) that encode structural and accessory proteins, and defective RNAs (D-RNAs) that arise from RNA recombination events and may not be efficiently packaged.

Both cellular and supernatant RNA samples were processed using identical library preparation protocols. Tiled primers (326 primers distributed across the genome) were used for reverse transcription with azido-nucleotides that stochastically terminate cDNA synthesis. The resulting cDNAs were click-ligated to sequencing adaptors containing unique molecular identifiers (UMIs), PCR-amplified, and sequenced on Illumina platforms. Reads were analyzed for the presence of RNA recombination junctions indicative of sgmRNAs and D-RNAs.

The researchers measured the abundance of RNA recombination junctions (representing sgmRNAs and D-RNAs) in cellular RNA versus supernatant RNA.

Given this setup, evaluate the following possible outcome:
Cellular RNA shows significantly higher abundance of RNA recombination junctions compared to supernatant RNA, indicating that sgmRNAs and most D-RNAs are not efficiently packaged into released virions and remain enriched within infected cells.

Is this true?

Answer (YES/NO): YES